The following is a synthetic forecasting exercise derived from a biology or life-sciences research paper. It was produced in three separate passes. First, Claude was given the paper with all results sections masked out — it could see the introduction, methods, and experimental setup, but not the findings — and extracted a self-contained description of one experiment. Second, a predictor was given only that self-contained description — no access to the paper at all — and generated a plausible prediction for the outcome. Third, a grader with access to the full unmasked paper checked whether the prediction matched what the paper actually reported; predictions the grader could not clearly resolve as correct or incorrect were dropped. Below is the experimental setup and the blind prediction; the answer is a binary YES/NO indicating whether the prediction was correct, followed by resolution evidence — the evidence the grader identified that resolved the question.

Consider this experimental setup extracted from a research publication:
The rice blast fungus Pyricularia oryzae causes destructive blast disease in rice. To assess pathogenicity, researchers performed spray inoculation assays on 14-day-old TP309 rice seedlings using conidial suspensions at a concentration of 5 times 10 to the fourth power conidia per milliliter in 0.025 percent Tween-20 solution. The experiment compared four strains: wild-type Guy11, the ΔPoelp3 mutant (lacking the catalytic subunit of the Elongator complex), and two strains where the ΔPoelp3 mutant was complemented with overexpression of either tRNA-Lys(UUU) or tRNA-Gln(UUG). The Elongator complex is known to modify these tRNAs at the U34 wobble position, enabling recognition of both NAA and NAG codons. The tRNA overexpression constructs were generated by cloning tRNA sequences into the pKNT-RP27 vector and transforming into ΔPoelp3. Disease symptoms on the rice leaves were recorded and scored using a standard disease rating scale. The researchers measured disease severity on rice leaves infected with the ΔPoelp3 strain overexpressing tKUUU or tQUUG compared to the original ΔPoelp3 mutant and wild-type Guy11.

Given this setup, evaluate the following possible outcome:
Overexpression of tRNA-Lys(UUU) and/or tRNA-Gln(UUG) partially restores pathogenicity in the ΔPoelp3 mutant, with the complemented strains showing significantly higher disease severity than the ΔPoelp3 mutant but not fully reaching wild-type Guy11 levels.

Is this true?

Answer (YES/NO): YES